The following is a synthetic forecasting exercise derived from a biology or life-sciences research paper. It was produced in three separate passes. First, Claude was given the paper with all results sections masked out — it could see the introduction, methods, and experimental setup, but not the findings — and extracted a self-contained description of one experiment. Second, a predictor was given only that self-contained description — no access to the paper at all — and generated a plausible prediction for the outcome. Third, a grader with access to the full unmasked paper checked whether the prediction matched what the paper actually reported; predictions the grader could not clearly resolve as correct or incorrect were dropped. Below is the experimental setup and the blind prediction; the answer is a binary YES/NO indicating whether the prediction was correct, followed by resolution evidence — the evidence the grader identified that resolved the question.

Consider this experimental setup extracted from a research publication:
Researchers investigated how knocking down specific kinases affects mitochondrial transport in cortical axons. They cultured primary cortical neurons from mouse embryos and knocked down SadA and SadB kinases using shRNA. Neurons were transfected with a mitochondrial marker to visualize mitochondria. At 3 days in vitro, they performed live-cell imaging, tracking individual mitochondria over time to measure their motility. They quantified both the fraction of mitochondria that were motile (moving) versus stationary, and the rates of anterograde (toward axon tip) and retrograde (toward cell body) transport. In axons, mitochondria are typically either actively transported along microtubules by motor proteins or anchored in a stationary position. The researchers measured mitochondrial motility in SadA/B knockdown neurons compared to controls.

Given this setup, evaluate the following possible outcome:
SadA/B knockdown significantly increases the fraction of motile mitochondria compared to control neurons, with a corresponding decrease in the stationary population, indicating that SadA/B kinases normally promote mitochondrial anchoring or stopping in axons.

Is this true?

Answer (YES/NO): YES